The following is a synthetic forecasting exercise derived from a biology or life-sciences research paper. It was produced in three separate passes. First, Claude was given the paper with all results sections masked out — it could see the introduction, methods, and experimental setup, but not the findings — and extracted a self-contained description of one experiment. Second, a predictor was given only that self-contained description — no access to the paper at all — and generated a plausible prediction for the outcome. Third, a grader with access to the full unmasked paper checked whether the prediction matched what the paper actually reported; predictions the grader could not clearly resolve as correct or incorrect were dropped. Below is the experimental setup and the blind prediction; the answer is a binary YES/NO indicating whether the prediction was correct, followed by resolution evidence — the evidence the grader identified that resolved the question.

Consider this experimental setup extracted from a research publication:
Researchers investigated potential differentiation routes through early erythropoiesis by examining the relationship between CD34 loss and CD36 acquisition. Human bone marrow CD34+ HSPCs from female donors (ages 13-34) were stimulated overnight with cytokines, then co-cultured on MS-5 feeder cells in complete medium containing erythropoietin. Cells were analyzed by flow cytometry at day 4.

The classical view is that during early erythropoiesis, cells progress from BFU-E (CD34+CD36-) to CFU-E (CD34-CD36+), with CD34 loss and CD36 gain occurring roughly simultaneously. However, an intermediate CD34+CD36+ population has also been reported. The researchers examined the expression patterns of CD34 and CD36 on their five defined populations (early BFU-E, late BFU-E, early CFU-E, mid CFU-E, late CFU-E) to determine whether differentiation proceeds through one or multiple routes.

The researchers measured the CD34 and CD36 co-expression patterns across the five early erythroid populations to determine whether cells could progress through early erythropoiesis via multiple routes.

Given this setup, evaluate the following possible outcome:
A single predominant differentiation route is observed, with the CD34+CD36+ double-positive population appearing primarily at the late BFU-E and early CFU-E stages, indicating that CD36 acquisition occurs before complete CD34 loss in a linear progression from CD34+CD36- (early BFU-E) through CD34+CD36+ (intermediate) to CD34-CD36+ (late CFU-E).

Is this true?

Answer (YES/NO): NO